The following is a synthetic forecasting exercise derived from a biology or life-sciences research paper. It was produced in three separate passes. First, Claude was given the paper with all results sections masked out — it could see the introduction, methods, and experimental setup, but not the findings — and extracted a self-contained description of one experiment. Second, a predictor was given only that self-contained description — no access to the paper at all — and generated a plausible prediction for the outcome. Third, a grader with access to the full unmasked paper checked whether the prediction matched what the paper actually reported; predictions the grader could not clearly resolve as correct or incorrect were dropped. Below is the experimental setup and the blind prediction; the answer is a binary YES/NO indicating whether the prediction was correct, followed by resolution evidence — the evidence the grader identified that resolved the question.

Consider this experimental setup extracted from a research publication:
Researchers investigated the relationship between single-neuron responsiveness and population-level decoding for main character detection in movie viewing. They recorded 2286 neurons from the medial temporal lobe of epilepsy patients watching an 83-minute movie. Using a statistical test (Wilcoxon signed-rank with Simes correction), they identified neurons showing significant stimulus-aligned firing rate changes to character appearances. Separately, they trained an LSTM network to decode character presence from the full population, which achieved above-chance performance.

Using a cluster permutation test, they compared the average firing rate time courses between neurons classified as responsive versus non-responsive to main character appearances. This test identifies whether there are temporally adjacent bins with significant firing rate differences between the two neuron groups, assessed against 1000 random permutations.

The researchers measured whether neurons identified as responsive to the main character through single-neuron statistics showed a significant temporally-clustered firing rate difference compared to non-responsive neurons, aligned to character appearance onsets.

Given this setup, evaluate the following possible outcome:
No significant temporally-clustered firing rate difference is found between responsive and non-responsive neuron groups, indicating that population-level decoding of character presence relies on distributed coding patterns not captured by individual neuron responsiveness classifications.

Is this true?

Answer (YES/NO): NO